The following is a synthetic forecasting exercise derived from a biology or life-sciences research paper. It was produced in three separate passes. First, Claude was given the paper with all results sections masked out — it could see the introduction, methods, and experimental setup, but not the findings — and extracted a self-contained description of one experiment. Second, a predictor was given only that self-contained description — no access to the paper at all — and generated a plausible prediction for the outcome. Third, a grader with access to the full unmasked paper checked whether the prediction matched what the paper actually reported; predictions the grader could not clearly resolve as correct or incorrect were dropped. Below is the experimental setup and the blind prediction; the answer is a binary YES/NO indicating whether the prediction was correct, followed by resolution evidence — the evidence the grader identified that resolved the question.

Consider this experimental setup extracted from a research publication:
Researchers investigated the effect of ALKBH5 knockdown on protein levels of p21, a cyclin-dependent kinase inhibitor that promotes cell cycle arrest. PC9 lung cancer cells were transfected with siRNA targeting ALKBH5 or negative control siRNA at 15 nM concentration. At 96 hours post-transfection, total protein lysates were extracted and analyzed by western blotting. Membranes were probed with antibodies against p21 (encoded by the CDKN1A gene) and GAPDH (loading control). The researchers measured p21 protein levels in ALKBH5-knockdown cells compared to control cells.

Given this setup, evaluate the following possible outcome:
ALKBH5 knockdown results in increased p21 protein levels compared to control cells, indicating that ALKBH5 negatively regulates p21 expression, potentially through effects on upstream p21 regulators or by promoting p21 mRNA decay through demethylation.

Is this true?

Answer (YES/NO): YES